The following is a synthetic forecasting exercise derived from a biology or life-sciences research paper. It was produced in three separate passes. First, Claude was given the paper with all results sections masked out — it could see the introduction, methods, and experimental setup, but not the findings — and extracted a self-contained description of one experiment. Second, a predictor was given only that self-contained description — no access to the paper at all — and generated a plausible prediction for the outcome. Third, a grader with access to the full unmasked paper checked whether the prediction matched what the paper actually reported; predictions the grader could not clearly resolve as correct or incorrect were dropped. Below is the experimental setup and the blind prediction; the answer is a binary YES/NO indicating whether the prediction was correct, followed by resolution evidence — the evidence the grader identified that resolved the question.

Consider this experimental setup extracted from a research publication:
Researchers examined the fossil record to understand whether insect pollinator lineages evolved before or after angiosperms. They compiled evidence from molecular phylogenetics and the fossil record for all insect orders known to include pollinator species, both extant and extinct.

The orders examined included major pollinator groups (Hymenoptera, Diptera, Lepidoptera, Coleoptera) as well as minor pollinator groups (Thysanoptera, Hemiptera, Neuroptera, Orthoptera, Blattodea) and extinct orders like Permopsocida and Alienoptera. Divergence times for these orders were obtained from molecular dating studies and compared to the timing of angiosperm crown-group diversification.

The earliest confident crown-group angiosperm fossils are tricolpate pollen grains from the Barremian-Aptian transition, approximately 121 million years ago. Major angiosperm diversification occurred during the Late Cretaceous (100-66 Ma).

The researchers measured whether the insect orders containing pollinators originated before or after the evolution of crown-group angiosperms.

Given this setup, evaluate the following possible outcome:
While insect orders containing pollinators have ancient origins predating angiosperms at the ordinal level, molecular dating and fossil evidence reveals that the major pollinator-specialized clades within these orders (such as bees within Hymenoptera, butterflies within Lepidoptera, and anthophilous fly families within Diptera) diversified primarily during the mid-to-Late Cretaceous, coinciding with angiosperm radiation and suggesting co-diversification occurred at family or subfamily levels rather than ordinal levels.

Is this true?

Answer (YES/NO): YES